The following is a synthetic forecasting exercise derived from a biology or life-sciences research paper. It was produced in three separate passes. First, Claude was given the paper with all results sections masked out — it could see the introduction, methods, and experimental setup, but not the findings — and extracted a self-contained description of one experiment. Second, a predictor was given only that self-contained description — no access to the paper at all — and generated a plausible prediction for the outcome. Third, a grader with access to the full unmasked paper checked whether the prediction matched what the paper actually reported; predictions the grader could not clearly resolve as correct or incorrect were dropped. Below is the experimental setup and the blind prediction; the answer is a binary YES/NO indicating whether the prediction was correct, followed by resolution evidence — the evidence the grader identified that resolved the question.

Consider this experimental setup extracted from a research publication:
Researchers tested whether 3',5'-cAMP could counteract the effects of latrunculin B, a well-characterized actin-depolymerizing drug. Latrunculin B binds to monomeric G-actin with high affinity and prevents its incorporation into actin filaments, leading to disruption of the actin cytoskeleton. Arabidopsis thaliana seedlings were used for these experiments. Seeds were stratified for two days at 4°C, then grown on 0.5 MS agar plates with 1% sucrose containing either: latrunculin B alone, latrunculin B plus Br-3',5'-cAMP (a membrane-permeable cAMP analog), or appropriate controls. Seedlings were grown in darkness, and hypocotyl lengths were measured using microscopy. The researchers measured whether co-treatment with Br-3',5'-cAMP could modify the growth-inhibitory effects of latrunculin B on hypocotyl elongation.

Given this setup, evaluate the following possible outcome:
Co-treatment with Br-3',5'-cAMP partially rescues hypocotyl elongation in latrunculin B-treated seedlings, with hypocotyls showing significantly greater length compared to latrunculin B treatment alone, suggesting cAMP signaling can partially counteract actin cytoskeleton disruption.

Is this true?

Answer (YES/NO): YES